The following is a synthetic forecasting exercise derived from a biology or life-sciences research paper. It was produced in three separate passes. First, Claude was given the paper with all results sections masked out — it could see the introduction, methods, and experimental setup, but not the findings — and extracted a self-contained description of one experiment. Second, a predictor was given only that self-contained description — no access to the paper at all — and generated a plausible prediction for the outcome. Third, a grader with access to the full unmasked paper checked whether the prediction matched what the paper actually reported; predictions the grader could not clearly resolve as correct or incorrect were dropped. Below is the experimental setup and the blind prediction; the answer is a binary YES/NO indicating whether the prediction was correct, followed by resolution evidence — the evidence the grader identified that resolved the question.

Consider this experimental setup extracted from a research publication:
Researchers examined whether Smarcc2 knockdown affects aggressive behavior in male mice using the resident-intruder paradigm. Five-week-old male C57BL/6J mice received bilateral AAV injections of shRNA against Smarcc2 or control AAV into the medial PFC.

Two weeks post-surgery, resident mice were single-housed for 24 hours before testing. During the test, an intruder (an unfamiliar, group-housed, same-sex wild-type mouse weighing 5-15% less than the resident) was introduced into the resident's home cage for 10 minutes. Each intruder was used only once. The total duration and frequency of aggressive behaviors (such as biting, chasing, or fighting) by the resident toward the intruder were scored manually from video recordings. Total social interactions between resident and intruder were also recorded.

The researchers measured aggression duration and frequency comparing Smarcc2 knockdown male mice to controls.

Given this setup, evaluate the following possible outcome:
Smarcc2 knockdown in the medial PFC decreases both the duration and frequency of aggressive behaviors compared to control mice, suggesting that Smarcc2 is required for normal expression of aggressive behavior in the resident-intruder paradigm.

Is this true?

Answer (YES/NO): NO